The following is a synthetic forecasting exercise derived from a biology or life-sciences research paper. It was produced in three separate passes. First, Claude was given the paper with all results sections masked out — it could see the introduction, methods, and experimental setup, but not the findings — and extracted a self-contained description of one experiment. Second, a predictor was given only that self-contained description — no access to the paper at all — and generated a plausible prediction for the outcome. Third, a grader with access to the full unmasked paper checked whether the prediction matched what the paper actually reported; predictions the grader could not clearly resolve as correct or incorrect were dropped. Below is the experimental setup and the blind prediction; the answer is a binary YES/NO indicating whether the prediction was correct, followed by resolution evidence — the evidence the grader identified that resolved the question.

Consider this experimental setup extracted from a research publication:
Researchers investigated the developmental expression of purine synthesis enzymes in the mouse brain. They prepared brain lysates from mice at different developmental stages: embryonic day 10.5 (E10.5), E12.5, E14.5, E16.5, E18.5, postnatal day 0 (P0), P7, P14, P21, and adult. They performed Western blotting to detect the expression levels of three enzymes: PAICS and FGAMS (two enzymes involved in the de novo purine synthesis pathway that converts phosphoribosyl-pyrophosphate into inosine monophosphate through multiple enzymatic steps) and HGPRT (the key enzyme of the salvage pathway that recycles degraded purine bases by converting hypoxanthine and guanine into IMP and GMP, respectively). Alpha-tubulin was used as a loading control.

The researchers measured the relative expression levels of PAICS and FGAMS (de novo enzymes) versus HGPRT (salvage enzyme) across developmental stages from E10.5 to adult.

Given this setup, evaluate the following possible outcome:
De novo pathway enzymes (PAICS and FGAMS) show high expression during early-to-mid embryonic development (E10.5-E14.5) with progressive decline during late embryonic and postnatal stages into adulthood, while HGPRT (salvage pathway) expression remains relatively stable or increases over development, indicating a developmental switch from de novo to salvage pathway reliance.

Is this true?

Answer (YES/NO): NO